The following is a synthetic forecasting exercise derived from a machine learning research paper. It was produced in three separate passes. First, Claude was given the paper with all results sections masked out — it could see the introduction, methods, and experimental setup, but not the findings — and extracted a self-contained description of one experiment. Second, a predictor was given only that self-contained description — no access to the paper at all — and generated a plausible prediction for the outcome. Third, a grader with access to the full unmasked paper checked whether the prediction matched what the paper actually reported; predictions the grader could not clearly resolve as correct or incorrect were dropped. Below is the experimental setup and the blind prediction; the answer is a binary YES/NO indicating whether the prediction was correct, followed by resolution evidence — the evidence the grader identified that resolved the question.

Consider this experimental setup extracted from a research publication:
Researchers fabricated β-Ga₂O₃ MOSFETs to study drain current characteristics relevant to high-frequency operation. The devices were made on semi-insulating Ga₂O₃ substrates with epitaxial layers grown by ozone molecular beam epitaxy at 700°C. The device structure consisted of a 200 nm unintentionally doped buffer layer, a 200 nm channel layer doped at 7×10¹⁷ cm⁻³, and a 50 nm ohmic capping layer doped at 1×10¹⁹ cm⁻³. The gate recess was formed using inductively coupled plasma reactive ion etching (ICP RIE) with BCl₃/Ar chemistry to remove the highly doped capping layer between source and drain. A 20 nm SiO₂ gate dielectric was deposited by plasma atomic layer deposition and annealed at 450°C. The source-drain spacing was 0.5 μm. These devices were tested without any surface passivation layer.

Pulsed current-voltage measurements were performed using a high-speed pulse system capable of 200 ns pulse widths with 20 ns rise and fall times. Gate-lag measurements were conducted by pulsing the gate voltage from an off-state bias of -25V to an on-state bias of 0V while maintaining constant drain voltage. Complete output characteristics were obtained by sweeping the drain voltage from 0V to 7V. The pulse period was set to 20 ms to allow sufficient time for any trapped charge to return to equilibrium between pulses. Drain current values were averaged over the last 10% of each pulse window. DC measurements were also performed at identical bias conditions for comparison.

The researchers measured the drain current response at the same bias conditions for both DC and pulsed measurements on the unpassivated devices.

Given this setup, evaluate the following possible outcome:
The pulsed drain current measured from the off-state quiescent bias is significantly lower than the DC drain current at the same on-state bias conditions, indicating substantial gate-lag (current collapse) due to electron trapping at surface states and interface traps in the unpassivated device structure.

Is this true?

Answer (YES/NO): YES